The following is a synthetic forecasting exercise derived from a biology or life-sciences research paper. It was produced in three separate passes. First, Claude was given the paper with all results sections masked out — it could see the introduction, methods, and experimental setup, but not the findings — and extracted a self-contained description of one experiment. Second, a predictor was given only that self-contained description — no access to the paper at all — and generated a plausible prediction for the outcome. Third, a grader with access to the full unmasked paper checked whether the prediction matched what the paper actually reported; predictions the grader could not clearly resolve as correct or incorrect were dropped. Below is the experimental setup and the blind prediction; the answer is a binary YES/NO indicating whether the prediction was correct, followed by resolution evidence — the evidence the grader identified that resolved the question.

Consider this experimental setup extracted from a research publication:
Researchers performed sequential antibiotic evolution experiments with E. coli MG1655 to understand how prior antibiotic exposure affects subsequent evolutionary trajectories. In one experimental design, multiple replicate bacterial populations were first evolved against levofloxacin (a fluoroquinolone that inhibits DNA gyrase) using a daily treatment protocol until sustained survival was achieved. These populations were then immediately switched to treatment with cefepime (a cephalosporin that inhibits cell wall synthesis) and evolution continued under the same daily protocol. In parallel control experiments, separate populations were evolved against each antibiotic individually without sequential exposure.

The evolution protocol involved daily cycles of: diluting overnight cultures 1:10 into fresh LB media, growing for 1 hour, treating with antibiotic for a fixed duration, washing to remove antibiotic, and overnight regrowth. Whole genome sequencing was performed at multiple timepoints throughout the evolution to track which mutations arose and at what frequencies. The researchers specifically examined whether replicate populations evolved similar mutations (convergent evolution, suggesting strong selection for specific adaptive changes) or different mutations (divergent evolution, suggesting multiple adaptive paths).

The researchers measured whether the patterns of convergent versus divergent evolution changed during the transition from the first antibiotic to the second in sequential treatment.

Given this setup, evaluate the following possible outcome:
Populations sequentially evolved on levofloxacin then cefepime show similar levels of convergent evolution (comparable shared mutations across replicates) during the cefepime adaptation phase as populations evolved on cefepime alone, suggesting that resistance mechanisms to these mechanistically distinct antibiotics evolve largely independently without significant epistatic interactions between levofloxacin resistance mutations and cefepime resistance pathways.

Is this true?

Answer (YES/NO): NO